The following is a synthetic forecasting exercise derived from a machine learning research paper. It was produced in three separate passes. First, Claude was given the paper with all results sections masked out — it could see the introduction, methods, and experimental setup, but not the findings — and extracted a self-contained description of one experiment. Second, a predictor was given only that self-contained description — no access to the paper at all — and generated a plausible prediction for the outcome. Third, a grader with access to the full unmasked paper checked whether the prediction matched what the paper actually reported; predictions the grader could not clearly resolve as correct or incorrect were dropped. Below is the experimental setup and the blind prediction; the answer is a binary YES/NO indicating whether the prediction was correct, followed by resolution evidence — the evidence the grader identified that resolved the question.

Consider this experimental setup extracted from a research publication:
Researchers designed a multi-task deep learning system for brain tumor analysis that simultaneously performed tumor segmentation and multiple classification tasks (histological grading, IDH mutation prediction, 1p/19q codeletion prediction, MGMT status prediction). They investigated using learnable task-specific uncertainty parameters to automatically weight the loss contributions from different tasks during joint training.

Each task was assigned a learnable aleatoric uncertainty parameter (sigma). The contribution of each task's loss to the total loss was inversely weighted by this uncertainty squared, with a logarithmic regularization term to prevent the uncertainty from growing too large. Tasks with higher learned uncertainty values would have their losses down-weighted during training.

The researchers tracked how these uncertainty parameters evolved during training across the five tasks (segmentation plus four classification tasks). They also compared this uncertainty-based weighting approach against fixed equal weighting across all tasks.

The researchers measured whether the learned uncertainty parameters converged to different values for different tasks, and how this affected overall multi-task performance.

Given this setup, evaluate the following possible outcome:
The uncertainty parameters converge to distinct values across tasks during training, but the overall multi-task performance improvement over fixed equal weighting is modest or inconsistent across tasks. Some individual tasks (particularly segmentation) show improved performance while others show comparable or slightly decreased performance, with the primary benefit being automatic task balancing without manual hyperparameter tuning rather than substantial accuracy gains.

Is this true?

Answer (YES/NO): NO